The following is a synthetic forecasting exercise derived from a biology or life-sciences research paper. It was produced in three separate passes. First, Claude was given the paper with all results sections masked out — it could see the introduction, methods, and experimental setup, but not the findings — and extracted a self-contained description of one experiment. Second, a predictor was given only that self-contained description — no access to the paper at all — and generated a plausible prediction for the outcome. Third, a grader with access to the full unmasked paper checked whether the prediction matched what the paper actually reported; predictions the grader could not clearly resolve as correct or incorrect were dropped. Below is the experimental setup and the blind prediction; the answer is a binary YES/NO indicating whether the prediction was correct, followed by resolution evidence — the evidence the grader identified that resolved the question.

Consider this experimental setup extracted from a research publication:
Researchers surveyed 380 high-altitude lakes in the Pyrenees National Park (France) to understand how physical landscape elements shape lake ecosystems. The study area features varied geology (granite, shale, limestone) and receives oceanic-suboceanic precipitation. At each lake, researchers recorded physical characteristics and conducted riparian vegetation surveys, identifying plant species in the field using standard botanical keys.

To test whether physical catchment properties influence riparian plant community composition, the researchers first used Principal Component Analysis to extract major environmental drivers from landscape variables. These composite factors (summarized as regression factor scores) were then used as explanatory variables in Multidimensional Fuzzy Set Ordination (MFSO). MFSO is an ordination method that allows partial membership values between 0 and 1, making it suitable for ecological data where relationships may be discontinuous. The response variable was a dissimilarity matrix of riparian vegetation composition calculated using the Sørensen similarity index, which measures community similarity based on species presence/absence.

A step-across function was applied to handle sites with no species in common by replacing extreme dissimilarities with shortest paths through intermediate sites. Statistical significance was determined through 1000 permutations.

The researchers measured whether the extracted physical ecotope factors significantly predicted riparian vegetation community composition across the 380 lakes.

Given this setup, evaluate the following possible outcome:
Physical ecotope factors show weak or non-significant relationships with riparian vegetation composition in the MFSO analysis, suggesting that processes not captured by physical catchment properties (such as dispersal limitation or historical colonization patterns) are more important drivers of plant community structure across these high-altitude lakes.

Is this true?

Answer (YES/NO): NO